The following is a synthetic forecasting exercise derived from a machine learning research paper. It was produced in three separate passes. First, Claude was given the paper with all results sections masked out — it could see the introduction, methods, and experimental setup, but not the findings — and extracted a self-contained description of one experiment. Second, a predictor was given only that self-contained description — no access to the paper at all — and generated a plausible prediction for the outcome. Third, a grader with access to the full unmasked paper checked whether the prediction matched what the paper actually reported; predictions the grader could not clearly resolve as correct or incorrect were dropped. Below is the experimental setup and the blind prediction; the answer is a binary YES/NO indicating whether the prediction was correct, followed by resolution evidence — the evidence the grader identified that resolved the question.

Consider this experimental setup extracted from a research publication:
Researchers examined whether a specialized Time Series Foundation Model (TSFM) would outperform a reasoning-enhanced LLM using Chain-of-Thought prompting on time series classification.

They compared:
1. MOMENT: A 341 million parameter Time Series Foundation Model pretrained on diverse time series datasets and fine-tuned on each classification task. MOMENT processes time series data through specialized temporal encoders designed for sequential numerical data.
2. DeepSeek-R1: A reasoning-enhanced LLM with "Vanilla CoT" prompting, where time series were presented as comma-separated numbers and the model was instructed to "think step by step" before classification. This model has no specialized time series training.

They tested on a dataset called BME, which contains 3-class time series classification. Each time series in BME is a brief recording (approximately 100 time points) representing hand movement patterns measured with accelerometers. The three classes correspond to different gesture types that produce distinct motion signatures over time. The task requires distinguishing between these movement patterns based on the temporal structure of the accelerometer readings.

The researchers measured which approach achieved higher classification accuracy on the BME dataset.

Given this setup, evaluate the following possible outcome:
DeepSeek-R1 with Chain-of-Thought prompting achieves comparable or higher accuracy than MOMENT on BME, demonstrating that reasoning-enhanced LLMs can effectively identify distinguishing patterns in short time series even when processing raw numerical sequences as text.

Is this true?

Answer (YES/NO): YES